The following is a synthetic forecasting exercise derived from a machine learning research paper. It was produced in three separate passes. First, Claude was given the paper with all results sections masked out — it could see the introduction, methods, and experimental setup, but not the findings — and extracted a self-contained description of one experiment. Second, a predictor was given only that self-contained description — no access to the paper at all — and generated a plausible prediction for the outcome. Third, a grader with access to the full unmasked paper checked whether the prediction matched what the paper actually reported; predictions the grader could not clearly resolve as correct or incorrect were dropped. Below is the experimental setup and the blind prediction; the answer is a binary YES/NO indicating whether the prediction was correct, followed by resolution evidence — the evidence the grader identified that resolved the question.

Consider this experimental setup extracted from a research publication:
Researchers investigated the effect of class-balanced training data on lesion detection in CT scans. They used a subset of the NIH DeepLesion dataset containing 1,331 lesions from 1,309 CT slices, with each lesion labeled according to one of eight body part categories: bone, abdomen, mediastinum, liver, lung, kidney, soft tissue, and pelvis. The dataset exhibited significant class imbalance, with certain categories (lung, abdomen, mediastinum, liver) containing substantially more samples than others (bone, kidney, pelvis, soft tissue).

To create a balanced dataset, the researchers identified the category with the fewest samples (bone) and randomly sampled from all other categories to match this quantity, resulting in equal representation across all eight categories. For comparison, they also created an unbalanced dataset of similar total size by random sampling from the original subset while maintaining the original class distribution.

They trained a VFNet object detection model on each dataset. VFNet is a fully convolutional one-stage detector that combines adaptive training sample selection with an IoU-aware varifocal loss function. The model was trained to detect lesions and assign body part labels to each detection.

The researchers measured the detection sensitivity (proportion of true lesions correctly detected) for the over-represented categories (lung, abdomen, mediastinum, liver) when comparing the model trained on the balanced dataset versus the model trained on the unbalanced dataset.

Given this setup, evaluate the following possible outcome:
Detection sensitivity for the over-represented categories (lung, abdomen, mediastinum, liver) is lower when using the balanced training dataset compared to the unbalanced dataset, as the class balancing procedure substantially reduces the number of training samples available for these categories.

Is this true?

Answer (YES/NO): NO